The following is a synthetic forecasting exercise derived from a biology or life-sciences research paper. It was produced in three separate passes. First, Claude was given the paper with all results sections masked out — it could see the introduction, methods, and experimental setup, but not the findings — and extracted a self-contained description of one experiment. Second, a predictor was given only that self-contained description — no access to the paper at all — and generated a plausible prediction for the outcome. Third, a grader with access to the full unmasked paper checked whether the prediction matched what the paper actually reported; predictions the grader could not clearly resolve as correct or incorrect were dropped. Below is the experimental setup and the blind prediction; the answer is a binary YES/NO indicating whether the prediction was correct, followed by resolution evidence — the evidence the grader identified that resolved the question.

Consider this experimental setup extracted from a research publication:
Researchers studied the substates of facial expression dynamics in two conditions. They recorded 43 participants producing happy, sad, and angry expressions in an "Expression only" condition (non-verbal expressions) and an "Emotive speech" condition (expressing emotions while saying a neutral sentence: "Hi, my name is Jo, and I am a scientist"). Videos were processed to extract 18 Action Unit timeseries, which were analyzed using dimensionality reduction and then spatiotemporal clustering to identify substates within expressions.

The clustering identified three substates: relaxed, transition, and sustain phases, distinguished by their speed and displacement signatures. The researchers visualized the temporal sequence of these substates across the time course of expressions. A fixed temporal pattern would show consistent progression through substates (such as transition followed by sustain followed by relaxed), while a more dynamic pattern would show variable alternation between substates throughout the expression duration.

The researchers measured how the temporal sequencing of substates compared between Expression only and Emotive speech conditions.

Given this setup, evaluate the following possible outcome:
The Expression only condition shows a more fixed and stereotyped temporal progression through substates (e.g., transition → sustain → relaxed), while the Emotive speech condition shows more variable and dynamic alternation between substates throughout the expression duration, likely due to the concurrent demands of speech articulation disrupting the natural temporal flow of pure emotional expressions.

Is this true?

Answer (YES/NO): YES